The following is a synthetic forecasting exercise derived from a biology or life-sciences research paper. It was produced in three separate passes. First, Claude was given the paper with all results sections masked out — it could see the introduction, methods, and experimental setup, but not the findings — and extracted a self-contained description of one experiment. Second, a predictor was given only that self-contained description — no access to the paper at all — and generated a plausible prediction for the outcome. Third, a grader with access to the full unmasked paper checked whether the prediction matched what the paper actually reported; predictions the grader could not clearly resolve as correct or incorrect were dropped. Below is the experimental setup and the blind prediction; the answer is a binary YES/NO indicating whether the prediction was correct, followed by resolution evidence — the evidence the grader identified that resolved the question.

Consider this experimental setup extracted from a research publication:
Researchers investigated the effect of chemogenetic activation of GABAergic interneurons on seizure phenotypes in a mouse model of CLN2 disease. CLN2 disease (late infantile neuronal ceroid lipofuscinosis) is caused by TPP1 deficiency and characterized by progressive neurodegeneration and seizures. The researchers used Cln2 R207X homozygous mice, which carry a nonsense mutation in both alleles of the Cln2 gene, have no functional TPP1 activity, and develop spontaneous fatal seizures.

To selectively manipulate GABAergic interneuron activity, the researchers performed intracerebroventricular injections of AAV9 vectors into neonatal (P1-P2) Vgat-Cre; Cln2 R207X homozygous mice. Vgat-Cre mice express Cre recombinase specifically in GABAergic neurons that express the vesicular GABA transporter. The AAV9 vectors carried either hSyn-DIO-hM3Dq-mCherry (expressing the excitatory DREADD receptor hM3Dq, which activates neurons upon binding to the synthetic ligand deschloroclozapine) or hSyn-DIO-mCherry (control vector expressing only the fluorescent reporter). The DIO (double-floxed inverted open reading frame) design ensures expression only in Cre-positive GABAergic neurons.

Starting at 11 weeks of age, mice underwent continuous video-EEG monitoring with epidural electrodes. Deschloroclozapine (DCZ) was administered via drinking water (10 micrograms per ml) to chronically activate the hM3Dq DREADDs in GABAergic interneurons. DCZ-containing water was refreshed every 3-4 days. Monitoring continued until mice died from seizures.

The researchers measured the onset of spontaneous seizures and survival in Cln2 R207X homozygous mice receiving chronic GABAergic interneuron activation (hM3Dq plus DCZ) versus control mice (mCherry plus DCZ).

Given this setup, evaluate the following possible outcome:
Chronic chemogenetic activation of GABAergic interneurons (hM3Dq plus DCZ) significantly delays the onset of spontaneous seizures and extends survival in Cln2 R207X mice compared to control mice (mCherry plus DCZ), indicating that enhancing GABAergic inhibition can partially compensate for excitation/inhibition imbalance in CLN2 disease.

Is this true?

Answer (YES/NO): NO